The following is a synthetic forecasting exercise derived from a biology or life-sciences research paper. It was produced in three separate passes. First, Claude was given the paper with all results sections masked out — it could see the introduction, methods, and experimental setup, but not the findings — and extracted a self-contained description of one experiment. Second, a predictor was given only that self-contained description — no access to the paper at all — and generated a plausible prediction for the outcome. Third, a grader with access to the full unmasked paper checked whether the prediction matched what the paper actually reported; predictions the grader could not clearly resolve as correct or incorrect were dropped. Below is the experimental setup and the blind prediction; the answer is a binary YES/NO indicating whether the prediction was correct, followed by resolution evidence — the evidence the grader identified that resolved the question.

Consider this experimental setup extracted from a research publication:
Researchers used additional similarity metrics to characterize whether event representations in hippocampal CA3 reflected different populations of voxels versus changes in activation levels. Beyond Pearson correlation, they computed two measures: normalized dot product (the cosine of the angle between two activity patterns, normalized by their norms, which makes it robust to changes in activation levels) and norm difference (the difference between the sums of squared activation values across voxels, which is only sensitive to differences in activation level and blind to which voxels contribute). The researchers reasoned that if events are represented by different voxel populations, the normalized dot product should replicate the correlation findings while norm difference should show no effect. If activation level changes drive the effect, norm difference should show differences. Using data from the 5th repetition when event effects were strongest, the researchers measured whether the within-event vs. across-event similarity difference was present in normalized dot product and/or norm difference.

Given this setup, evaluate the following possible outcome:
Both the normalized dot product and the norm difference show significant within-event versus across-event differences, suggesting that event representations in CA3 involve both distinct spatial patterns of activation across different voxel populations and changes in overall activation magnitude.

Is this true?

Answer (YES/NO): NO